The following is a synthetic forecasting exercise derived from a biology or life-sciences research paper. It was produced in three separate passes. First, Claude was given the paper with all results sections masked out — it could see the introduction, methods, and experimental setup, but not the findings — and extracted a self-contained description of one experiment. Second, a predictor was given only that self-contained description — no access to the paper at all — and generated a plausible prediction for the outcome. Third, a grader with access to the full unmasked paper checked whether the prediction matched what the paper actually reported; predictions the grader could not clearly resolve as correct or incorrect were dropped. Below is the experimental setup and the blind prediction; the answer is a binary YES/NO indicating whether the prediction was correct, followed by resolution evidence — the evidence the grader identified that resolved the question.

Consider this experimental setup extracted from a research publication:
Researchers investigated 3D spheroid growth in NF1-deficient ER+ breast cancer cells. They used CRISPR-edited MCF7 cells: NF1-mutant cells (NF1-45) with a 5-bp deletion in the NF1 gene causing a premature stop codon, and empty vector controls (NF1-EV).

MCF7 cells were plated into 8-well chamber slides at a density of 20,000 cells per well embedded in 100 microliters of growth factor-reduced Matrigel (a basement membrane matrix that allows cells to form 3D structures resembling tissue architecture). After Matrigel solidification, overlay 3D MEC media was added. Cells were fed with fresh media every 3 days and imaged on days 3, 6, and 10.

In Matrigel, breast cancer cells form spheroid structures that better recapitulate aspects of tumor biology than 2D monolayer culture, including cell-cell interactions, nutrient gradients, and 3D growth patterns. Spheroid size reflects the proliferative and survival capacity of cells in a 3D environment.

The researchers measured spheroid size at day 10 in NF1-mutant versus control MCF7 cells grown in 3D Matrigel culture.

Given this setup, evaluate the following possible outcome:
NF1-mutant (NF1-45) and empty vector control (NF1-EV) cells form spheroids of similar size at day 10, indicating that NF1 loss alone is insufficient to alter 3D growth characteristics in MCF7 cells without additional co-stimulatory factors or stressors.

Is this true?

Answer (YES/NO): NO